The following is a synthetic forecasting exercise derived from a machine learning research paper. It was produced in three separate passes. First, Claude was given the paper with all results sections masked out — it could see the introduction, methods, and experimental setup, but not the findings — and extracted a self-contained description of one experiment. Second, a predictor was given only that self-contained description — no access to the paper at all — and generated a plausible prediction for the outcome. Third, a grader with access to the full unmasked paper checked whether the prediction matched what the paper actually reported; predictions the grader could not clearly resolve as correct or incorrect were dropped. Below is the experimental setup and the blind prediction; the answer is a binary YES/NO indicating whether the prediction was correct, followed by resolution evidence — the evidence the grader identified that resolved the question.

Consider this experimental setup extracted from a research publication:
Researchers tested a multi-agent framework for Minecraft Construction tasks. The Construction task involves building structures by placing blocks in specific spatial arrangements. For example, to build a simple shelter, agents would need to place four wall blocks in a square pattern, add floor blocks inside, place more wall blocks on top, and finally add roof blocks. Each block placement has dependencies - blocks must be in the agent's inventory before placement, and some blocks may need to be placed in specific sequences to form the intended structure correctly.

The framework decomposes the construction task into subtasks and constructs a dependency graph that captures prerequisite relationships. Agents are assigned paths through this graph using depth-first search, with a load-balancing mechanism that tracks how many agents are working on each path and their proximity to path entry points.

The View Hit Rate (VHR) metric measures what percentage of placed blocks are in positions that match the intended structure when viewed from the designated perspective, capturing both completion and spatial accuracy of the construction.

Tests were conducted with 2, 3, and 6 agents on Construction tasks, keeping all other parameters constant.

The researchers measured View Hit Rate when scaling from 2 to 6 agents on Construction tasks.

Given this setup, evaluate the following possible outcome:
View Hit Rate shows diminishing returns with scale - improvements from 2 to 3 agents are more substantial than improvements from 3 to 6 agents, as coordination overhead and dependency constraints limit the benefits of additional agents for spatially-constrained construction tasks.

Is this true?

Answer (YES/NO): NO